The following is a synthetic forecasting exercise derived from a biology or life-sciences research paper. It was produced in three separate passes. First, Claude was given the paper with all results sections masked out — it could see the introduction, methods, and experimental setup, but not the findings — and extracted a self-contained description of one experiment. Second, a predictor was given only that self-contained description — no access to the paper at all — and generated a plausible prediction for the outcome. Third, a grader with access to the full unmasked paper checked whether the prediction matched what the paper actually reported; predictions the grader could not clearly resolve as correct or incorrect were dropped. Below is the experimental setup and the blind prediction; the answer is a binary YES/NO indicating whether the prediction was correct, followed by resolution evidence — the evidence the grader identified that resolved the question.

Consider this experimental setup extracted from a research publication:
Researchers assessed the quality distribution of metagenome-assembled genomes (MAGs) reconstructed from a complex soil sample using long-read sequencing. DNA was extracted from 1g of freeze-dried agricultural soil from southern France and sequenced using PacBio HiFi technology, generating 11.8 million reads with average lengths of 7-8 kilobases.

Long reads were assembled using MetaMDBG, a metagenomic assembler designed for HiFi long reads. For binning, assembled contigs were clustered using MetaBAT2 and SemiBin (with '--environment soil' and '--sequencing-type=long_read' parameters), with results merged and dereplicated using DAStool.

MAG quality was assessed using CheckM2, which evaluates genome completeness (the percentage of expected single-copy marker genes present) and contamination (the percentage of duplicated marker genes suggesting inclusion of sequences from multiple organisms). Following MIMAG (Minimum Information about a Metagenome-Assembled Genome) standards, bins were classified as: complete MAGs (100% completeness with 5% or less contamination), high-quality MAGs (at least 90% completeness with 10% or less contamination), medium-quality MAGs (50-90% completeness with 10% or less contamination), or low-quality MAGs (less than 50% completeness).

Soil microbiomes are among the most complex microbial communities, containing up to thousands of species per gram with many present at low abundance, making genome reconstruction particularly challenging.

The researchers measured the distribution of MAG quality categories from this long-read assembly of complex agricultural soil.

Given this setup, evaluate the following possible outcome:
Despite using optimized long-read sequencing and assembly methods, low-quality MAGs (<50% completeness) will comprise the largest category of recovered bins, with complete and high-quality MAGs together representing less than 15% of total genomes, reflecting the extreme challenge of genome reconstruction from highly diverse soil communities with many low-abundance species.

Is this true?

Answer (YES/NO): YES